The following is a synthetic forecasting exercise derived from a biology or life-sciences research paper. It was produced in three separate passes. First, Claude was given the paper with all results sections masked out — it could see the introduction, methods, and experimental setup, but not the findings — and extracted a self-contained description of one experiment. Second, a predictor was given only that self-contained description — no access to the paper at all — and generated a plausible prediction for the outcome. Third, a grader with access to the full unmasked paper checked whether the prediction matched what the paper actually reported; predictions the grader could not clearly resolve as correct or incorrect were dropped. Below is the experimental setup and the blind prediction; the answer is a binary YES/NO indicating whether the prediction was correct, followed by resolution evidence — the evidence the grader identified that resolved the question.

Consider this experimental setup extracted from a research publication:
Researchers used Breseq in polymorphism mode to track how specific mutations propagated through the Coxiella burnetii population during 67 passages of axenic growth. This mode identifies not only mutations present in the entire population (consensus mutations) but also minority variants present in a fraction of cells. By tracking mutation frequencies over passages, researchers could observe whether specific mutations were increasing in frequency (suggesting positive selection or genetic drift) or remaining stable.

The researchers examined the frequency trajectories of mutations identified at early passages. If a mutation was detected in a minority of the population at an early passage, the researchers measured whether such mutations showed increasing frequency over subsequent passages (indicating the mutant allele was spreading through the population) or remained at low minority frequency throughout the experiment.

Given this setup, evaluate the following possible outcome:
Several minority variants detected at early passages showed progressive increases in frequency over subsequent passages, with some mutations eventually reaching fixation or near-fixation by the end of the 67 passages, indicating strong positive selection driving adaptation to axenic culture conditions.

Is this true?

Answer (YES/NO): NO